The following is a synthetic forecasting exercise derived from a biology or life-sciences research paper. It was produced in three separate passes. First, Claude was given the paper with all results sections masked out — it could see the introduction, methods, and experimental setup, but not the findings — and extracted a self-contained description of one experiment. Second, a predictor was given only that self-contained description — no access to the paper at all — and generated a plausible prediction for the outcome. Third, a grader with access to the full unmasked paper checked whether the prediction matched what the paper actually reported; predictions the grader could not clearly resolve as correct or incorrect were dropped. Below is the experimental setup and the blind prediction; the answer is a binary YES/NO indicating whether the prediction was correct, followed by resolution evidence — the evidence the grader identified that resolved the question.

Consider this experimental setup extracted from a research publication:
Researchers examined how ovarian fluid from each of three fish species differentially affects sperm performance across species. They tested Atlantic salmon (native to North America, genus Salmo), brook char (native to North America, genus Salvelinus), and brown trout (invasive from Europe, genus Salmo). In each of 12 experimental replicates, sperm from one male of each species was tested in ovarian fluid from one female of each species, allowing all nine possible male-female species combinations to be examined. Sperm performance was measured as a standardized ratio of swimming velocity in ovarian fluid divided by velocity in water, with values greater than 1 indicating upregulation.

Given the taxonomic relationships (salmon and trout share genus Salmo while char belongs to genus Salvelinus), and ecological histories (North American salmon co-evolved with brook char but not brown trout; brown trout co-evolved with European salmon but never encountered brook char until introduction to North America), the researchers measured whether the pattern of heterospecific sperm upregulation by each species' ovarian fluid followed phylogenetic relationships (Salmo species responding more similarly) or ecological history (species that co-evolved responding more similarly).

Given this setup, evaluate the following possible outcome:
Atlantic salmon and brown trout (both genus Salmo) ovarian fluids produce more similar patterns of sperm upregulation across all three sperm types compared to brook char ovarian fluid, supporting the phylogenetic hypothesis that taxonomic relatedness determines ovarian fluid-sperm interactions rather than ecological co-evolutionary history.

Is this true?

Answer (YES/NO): NO